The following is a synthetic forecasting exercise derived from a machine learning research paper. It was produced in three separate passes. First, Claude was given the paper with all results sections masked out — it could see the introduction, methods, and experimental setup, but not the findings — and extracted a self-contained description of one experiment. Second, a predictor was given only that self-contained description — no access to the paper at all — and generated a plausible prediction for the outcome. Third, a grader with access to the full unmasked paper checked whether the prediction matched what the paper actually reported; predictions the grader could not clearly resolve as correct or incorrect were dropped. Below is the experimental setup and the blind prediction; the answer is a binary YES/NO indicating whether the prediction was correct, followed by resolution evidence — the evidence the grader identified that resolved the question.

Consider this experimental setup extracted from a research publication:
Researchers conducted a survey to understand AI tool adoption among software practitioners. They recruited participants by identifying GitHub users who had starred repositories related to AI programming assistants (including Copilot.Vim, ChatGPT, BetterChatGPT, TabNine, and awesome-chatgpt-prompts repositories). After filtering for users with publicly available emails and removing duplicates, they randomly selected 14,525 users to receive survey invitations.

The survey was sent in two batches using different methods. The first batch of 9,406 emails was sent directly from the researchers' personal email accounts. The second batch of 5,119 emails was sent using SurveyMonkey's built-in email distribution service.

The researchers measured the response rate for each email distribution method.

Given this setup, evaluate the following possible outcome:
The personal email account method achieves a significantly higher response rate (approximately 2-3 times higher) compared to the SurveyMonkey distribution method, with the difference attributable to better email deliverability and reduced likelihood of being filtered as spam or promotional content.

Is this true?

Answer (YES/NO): NO